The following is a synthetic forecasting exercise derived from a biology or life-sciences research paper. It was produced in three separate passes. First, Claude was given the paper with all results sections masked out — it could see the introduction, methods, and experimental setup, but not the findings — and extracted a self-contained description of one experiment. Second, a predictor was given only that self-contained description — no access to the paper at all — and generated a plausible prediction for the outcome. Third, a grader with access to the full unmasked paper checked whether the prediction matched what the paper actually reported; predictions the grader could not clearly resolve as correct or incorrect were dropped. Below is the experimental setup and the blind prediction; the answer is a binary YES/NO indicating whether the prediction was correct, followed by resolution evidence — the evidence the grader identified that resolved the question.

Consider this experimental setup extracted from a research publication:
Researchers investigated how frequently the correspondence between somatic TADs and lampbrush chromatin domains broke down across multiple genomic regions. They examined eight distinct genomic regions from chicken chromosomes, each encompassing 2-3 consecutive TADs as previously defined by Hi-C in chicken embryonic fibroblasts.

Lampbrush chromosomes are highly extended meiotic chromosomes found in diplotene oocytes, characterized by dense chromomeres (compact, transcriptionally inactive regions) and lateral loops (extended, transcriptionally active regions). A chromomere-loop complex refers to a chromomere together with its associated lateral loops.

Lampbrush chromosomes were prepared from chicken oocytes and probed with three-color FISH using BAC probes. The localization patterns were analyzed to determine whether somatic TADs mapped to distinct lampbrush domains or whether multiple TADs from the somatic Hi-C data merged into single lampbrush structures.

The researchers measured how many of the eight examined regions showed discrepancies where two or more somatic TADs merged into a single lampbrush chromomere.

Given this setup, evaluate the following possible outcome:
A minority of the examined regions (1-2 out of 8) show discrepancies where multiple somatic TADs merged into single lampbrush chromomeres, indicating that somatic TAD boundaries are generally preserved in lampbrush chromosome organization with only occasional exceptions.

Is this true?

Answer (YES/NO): YES